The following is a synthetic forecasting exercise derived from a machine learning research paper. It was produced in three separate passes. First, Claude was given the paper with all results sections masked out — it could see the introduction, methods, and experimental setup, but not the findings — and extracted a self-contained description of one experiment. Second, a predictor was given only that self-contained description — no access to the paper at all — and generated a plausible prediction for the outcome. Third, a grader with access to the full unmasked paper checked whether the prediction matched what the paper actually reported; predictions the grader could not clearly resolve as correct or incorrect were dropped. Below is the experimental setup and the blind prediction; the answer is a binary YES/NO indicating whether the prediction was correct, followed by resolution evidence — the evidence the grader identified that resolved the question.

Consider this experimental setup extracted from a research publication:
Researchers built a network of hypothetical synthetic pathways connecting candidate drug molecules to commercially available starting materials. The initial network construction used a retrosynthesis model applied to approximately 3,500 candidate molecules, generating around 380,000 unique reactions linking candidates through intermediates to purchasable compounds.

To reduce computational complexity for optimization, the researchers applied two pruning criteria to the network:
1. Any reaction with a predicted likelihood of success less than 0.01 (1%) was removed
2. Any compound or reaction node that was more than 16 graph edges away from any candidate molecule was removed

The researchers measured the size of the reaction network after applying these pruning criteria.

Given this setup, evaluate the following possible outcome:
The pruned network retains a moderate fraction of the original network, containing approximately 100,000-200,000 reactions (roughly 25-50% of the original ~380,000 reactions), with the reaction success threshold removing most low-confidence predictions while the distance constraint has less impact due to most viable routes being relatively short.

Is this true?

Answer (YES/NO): NO